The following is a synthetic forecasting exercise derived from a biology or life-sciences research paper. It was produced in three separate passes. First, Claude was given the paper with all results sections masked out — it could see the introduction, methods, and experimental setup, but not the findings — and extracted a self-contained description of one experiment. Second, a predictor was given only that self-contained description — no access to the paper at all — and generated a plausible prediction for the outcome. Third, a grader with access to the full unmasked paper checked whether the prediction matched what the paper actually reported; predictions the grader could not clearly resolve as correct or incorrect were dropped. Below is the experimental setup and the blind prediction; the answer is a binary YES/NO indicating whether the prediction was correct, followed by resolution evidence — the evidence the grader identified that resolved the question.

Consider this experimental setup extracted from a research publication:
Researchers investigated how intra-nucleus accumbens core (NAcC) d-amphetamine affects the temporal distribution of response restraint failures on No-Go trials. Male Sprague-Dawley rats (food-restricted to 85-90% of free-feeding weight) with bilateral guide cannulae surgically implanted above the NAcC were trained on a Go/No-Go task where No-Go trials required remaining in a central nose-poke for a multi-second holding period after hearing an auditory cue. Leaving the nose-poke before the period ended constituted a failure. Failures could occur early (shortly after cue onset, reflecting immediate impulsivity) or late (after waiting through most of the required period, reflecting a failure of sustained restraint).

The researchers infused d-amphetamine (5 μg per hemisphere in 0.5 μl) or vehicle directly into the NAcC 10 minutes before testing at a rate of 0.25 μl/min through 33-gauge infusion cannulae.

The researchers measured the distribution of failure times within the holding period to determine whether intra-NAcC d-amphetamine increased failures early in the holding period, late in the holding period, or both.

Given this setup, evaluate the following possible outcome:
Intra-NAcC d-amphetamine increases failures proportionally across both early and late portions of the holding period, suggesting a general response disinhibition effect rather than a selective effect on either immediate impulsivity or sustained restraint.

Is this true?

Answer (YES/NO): YES